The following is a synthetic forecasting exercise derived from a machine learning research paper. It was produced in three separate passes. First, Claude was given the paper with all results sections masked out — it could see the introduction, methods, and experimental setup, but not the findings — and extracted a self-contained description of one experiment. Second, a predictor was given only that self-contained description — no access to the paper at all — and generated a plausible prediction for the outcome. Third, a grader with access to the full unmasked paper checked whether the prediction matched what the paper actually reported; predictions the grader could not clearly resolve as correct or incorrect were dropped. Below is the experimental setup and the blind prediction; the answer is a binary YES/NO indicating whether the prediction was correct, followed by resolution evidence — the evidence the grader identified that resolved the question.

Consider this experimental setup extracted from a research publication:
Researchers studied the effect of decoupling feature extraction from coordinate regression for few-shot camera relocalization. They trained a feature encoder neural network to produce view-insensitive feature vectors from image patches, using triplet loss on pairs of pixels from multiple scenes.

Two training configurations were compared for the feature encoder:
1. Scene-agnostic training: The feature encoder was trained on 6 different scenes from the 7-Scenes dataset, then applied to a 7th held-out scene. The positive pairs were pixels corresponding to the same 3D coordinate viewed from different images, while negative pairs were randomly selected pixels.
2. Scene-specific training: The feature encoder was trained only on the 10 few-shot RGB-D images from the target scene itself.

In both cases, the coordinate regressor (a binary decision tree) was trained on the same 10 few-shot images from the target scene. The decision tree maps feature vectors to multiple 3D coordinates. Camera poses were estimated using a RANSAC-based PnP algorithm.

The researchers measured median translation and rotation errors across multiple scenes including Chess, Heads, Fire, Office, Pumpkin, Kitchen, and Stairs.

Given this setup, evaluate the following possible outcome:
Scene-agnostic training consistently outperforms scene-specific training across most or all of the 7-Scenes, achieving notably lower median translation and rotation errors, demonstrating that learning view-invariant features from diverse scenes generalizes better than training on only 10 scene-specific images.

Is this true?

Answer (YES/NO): YES